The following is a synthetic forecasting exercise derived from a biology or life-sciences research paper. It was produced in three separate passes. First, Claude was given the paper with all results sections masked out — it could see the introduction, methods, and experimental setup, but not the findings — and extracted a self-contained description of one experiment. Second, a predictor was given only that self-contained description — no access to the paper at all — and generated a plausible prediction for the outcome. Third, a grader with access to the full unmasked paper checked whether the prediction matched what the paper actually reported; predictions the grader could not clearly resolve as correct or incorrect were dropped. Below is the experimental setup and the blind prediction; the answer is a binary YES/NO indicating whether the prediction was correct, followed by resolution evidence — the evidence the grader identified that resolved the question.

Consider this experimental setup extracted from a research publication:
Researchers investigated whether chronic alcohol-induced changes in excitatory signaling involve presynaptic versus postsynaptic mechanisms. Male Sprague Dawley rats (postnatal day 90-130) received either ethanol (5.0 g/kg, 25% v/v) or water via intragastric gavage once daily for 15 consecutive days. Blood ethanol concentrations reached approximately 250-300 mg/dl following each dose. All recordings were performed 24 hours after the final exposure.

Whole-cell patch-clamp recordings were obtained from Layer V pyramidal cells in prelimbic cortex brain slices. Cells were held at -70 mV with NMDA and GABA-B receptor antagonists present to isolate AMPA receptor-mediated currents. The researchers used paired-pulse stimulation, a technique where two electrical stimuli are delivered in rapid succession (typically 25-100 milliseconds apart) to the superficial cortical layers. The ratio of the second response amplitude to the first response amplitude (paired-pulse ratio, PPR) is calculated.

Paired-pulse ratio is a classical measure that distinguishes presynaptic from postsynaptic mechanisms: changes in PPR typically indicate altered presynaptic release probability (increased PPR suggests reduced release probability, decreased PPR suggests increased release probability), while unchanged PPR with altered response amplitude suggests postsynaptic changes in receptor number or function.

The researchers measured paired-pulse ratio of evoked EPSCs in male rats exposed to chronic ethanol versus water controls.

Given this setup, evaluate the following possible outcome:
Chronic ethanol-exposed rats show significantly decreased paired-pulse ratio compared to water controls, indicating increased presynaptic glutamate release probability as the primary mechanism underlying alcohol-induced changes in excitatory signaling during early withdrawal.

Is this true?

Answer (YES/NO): YES